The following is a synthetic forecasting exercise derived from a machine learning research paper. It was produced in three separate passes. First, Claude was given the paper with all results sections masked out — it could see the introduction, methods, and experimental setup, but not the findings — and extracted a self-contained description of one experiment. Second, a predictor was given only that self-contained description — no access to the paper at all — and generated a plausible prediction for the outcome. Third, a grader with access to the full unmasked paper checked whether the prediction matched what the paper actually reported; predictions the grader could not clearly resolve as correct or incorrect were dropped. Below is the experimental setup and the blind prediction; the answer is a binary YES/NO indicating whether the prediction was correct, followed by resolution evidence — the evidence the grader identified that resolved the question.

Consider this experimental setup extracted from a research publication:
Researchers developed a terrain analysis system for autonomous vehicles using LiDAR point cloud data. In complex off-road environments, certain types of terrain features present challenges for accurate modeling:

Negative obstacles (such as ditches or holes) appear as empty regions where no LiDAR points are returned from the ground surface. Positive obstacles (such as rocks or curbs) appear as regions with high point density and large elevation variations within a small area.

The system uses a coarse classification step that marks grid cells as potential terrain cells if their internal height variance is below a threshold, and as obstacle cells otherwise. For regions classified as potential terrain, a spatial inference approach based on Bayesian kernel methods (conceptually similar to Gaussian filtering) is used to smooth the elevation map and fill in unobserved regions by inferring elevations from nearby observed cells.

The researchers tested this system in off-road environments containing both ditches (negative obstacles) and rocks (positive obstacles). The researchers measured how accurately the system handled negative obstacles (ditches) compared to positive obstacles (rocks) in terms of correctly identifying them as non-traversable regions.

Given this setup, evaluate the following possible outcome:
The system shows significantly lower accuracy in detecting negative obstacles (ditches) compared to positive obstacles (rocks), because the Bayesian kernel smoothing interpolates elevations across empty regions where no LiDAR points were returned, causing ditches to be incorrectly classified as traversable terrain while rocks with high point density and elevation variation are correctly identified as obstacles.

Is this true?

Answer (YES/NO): YES